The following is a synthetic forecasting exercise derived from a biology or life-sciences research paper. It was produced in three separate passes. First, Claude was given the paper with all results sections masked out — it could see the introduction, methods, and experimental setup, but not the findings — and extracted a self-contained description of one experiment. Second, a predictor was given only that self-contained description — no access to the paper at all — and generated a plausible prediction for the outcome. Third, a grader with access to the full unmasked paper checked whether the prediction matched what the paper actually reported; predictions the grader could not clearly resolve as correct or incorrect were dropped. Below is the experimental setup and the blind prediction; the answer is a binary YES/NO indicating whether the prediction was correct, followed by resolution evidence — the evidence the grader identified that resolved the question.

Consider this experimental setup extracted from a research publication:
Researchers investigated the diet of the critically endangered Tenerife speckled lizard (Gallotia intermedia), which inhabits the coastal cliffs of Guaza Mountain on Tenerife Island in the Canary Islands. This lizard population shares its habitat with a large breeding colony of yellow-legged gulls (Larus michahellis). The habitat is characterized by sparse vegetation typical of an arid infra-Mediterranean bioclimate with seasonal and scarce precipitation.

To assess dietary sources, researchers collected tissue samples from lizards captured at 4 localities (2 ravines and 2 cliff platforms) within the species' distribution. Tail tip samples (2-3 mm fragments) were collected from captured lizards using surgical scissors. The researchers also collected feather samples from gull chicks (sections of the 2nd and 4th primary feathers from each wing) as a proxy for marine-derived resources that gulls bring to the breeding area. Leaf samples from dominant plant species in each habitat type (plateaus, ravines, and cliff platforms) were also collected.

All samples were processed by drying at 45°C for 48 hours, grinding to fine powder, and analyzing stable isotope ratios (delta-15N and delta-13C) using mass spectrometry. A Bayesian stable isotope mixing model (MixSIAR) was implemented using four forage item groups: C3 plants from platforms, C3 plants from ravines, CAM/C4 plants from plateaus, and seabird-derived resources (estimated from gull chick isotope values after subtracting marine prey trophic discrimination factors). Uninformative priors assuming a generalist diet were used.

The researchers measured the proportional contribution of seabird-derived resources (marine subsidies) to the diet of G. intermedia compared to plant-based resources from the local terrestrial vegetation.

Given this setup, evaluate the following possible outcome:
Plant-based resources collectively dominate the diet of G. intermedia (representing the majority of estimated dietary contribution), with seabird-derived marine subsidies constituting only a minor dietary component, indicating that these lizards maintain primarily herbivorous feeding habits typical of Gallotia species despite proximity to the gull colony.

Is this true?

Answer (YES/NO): NO